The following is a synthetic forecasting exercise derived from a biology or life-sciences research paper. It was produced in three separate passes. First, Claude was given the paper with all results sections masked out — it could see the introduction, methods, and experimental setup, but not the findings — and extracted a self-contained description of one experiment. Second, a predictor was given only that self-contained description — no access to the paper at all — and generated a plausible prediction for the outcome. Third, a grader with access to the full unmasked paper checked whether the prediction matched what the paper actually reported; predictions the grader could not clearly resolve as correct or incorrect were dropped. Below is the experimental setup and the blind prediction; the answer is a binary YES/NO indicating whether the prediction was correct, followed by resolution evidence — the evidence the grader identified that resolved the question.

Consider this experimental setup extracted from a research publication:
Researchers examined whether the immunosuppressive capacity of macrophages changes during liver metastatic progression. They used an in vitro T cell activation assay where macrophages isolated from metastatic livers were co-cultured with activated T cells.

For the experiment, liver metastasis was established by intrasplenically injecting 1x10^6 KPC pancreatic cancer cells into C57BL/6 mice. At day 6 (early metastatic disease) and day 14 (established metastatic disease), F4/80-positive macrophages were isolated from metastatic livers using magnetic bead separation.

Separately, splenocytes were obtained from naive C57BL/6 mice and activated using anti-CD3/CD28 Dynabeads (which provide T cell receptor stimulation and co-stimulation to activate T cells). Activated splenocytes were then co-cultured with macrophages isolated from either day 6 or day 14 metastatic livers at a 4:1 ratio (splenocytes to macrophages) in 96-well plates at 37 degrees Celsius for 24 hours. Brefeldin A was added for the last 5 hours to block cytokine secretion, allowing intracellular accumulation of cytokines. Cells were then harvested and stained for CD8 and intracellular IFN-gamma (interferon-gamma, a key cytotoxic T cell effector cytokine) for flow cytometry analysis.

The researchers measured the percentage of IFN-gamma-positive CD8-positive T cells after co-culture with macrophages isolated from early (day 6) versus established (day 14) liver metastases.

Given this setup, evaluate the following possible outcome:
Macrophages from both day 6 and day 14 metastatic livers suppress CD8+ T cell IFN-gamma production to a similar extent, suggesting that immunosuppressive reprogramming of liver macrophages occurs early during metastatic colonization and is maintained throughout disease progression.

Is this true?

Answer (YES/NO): NO